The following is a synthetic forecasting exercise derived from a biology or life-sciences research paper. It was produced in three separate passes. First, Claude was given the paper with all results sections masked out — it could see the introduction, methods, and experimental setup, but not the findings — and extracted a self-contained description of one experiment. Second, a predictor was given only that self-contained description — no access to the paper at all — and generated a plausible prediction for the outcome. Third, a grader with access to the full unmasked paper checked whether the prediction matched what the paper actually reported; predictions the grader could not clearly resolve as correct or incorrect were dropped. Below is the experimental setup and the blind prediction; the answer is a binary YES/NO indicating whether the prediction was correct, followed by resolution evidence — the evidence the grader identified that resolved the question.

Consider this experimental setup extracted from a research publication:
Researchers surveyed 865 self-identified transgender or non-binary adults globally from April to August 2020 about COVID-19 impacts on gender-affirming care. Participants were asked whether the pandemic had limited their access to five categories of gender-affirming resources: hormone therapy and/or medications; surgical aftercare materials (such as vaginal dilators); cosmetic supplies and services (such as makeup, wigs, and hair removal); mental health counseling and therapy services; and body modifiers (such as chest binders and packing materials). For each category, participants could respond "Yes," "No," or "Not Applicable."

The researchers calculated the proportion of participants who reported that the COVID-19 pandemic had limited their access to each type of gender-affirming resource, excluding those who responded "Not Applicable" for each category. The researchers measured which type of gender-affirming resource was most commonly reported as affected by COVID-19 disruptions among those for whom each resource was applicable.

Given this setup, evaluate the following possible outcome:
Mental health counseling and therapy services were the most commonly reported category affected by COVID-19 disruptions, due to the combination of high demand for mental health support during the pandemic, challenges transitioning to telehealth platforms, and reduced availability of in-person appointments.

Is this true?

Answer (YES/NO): YES